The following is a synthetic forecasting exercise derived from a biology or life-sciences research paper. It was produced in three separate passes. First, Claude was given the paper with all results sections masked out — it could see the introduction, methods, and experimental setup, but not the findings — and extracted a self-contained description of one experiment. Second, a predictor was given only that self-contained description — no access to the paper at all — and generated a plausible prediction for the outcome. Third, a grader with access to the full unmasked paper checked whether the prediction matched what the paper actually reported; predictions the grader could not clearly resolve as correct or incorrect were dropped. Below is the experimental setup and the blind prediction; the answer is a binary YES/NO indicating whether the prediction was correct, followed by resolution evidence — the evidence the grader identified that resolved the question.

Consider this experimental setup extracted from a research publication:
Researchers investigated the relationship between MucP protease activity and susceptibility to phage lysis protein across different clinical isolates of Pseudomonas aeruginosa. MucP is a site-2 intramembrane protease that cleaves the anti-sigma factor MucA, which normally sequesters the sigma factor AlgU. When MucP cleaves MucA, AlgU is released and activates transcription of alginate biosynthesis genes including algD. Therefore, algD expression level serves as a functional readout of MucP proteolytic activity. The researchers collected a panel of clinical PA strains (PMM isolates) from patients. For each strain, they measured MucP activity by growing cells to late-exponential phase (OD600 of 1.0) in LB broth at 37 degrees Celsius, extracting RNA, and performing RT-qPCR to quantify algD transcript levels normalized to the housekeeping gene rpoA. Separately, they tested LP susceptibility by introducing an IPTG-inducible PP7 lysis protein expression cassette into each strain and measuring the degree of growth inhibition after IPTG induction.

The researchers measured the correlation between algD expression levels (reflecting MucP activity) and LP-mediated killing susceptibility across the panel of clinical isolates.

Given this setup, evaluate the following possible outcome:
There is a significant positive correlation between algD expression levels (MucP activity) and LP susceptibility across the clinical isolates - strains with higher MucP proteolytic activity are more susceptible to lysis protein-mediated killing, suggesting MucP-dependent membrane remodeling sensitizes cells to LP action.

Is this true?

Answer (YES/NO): NO